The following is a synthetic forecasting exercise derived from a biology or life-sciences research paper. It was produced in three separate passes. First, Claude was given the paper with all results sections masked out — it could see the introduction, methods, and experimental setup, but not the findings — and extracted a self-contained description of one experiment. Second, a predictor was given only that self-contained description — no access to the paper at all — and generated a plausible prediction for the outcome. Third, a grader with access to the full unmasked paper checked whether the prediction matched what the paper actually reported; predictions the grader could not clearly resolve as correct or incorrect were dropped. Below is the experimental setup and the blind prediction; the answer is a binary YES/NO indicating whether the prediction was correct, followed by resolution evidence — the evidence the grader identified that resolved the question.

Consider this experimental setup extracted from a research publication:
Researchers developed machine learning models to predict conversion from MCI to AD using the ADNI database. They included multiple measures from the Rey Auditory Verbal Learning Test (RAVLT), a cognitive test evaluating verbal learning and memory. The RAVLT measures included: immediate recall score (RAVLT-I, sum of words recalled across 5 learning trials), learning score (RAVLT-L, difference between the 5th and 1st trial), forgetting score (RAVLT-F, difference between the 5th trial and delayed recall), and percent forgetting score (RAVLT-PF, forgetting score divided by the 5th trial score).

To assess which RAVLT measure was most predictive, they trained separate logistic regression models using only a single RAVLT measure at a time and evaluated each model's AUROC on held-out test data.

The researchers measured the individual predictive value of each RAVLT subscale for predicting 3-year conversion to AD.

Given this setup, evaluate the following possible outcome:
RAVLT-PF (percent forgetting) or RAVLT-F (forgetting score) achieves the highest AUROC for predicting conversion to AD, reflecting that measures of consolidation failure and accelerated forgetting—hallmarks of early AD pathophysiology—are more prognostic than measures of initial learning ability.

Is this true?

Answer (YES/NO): NO